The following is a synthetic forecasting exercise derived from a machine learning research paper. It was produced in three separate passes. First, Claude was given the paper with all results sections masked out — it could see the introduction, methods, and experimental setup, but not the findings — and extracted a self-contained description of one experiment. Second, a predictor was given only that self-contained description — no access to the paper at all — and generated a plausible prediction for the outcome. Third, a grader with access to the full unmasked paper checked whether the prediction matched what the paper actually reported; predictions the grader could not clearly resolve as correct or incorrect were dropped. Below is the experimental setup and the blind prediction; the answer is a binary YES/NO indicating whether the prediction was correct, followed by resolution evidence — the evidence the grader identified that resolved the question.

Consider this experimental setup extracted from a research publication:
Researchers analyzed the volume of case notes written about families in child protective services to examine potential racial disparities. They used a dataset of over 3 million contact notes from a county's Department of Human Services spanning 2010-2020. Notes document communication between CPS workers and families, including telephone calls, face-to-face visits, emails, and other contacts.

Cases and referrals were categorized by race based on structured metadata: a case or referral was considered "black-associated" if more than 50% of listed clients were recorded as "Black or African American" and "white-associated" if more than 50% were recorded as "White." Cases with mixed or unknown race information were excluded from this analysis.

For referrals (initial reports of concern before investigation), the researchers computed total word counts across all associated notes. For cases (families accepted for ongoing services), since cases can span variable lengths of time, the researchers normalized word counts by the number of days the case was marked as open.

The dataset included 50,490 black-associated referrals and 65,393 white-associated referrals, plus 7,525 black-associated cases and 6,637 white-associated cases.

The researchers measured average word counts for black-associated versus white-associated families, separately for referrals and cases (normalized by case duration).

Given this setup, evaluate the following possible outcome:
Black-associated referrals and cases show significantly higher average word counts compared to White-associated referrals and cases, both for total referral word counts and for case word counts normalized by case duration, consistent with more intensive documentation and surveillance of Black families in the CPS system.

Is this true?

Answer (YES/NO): NO